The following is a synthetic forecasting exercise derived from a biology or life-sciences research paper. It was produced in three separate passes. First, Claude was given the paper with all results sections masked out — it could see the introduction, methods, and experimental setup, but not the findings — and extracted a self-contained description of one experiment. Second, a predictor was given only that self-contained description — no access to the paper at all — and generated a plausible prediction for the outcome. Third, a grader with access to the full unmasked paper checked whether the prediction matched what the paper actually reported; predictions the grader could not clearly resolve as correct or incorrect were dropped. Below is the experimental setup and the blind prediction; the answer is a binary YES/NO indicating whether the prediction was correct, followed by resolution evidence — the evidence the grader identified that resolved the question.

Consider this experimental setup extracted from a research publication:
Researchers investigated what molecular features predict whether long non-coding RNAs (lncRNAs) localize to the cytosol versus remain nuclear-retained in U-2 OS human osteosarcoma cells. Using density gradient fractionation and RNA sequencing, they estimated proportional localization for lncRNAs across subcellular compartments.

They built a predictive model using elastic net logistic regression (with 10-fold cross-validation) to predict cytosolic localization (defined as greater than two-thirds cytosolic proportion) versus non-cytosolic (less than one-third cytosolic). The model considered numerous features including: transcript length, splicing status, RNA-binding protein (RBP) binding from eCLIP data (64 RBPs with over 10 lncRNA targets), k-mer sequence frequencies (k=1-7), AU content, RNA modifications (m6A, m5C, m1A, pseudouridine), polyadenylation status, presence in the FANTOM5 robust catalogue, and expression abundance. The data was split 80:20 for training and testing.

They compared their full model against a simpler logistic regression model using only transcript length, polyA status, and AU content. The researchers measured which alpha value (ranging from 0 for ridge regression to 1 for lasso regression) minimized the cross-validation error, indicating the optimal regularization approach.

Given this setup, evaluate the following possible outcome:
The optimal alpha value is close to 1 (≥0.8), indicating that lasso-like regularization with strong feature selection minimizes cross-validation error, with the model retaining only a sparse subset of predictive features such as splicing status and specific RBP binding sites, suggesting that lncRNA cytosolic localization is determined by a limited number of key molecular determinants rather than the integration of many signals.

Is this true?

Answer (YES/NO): NO